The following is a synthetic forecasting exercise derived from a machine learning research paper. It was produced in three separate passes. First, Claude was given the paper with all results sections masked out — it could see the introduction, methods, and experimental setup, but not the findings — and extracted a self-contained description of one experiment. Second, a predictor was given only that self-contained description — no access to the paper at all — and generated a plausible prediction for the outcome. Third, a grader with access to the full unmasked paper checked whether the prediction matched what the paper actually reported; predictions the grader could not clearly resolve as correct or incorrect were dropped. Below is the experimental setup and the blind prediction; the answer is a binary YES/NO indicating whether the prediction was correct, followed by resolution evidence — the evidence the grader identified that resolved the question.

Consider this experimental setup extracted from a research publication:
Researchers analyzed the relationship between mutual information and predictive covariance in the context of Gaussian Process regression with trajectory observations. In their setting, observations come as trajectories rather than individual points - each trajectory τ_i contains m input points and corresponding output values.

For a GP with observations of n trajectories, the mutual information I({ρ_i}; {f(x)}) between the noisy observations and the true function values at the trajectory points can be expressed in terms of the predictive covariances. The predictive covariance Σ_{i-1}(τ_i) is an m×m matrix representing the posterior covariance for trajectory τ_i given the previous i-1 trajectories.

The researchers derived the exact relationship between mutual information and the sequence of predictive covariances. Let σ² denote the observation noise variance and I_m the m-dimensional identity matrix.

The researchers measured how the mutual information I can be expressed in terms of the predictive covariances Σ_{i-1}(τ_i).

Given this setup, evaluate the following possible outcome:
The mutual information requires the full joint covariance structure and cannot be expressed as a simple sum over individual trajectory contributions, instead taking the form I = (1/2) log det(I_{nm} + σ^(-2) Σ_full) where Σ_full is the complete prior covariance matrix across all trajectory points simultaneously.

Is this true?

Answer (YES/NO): NO